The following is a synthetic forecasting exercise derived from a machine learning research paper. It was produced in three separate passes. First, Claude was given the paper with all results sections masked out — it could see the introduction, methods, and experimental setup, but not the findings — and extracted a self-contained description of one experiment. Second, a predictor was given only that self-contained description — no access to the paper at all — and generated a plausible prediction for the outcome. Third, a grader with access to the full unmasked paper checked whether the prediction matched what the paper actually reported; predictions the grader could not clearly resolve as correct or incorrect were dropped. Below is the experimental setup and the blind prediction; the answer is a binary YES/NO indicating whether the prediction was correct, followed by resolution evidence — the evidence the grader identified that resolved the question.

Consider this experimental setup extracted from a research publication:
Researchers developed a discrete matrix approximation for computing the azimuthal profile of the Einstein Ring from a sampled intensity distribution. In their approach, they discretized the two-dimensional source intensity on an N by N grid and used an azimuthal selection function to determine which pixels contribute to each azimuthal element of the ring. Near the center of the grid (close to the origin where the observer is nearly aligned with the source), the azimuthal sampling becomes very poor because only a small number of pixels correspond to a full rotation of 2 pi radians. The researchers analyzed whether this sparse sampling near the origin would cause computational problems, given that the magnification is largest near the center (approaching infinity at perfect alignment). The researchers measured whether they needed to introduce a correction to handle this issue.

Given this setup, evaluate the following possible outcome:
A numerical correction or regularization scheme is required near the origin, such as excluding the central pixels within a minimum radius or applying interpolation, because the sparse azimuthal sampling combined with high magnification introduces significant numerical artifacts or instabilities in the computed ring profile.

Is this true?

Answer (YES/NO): NO